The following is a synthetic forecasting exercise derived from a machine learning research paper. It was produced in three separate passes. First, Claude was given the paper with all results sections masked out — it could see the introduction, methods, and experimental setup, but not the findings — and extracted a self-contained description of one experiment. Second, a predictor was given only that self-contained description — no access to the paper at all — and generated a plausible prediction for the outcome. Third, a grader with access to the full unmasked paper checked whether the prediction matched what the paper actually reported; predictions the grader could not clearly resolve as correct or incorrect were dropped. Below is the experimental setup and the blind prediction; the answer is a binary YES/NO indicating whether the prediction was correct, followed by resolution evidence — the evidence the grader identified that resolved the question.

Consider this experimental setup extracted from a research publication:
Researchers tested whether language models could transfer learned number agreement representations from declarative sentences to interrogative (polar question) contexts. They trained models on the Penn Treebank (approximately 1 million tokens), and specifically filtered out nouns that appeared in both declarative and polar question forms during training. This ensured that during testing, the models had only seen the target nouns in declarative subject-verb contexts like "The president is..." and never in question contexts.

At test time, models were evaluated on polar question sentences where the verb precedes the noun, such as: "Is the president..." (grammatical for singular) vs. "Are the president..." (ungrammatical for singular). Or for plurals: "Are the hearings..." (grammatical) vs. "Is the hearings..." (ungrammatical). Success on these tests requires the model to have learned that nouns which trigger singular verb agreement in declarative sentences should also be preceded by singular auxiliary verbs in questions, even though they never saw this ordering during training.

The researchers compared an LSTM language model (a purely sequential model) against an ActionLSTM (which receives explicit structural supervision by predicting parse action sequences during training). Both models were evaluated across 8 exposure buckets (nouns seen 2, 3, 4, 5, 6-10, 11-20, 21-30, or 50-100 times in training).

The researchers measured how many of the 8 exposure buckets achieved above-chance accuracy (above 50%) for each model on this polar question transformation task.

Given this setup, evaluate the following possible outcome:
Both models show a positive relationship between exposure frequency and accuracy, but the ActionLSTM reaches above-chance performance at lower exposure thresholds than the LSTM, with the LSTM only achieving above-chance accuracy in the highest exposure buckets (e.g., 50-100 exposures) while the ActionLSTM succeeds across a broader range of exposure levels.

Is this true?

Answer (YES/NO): NO